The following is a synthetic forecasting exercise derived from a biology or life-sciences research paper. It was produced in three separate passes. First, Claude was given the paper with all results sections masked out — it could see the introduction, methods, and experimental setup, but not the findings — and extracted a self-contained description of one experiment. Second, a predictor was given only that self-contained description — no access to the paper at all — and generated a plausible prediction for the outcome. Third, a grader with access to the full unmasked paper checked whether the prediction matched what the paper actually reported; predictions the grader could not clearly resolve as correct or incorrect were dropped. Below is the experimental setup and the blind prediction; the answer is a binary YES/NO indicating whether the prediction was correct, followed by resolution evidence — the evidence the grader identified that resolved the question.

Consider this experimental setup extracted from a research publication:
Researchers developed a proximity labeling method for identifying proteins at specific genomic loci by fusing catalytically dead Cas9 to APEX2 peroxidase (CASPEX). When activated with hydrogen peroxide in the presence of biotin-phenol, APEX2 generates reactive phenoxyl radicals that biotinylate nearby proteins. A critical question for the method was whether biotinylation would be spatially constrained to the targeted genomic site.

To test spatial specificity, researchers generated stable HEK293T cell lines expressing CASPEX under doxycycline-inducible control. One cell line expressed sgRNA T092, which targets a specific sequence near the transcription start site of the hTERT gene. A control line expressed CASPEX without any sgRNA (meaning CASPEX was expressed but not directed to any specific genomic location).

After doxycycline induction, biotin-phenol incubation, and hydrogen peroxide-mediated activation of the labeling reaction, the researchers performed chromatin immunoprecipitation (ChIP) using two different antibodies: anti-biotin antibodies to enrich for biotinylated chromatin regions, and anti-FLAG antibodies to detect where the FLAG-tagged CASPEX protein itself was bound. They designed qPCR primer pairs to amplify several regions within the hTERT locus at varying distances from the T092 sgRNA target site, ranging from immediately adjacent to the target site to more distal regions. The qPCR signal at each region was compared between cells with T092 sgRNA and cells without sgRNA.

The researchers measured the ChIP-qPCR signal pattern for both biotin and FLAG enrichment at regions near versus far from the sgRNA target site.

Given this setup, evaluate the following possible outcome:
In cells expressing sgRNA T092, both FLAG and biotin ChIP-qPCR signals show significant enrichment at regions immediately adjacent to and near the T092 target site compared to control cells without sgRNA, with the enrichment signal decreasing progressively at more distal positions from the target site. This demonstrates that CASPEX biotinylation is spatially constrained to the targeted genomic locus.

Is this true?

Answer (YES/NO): YES